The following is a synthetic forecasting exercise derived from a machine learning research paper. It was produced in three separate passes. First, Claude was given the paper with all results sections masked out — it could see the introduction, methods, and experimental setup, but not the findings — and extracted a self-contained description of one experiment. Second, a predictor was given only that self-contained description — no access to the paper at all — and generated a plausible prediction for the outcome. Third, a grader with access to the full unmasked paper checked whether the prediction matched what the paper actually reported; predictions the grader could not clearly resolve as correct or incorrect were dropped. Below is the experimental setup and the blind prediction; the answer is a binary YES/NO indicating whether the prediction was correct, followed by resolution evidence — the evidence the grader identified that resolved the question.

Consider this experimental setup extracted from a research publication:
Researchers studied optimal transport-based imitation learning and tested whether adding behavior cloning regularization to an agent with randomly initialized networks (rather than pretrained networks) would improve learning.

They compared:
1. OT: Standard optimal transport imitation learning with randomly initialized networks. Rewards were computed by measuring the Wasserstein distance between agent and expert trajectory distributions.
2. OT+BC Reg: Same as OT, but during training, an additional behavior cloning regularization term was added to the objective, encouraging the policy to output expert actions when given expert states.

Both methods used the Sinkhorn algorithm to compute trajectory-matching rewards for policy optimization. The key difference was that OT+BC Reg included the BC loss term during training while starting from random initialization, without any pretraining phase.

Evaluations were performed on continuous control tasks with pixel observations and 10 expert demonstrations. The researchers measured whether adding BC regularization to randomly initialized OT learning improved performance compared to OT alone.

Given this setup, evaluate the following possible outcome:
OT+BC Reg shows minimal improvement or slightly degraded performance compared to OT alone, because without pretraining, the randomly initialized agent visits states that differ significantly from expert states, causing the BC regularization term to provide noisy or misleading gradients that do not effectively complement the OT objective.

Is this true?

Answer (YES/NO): NO